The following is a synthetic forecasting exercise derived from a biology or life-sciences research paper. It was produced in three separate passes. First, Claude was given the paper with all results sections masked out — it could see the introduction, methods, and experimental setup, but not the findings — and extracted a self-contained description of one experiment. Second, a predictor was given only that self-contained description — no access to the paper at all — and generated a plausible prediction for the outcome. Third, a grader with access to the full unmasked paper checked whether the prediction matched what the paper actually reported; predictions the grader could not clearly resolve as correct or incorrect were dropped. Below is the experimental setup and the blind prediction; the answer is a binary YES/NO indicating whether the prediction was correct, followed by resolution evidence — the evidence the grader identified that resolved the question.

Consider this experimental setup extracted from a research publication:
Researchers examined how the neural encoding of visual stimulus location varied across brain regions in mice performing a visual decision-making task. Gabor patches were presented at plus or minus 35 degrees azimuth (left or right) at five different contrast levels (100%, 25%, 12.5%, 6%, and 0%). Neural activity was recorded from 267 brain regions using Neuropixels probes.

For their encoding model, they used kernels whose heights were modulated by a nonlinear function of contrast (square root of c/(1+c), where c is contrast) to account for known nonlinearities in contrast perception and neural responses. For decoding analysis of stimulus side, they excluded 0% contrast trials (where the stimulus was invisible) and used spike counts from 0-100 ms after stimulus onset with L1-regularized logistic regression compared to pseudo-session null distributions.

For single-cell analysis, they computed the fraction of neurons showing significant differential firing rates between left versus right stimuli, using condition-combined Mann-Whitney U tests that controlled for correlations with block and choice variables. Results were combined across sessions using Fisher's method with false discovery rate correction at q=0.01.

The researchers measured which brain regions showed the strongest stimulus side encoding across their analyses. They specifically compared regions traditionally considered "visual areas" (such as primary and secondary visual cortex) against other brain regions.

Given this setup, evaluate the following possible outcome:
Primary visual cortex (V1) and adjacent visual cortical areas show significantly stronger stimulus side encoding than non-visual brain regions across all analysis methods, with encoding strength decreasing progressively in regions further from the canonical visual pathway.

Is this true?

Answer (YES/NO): NO